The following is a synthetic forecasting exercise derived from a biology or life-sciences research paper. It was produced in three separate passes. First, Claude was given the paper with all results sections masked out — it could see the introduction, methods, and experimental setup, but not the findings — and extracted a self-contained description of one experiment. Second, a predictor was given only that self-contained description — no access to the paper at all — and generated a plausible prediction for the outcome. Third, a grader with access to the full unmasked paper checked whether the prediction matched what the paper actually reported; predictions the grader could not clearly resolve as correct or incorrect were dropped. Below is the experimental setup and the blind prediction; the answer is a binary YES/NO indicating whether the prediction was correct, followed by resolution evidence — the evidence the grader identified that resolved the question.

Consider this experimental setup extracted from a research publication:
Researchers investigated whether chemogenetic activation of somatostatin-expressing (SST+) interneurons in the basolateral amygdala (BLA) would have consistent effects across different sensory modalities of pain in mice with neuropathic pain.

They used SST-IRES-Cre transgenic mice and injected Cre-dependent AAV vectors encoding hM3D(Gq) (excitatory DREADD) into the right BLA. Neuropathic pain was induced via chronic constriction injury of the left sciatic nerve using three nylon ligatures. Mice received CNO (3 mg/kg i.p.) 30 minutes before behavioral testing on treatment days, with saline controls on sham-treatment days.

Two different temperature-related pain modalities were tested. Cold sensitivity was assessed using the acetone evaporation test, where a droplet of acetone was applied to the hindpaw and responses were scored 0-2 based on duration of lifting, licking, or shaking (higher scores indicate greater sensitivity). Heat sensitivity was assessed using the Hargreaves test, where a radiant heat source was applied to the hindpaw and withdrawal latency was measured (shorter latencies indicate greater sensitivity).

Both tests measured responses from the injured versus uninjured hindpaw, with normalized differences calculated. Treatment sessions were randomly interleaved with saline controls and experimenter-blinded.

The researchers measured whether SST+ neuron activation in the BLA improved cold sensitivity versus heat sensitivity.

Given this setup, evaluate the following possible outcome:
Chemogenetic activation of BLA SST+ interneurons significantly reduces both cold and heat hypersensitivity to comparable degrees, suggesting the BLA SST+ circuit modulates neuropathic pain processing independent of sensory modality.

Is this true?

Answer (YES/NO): NO